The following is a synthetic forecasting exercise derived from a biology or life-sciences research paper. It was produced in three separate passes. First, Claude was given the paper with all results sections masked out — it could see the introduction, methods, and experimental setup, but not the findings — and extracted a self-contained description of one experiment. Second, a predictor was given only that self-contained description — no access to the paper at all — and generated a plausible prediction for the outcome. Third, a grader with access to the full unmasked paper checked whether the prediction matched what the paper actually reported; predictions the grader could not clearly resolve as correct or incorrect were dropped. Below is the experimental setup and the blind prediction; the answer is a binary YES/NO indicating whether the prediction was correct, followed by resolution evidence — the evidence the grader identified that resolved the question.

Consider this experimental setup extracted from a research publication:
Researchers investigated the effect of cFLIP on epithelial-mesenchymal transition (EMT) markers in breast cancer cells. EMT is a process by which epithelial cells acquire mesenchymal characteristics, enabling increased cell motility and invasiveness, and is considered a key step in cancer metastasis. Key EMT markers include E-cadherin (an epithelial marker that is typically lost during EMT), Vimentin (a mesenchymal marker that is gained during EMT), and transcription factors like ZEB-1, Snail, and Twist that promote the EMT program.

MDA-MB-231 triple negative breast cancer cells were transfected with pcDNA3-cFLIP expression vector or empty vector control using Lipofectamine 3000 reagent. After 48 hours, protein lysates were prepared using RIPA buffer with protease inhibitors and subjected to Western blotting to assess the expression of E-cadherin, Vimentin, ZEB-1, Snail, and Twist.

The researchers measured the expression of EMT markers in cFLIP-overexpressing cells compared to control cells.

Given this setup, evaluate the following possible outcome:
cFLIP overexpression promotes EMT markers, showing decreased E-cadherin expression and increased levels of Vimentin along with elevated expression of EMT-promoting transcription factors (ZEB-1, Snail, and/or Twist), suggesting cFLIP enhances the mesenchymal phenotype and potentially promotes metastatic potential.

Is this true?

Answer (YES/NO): NO